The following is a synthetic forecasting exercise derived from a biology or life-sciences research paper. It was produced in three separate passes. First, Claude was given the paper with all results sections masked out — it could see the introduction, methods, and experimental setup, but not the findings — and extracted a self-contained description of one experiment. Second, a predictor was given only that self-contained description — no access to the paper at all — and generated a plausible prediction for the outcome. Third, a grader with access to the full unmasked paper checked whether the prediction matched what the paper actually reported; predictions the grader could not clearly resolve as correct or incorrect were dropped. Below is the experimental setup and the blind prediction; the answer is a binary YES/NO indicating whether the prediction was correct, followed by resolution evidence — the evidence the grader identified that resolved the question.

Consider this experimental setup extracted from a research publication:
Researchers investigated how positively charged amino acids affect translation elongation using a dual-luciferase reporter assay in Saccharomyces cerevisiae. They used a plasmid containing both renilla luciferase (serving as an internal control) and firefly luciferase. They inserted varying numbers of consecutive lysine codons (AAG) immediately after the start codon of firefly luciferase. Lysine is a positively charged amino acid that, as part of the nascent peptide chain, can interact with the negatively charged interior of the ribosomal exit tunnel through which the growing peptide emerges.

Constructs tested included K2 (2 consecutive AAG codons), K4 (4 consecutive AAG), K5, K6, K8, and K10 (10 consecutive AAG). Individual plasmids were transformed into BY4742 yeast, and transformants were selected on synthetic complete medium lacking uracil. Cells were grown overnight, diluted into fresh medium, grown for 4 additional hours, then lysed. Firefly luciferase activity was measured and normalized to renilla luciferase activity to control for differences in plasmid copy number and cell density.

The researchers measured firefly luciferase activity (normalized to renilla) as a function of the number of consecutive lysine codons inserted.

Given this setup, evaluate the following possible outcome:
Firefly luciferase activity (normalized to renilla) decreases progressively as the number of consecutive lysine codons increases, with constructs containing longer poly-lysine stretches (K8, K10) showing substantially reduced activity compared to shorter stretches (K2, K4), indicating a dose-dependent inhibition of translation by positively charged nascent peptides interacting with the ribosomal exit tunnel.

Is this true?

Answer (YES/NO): YES